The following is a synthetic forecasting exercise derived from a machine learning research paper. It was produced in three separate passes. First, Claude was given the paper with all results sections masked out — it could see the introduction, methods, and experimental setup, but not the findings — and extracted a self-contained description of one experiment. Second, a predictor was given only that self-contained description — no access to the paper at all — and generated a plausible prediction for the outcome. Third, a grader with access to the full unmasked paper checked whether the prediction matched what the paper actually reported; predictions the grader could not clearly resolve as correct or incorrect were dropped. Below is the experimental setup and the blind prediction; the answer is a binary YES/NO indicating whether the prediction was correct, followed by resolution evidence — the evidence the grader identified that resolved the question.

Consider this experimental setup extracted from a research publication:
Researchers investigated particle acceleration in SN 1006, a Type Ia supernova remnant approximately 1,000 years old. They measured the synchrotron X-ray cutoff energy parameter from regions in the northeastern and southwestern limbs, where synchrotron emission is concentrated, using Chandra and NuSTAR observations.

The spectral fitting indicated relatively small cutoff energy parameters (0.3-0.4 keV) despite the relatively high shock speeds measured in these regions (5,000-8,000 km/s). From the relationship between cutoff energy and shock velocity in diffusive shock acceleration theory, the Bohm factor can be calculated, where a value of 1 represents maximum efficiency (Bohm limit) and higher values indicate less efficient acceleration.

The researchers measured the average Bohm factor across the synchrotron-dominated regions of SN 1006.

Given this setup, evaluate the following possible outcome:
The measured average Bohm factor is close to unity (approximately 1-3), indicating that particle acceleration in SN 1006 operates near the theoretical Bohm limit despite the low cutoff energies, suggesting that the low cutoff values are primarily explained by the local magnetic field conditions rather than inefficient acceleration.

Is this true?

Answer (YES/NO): NO